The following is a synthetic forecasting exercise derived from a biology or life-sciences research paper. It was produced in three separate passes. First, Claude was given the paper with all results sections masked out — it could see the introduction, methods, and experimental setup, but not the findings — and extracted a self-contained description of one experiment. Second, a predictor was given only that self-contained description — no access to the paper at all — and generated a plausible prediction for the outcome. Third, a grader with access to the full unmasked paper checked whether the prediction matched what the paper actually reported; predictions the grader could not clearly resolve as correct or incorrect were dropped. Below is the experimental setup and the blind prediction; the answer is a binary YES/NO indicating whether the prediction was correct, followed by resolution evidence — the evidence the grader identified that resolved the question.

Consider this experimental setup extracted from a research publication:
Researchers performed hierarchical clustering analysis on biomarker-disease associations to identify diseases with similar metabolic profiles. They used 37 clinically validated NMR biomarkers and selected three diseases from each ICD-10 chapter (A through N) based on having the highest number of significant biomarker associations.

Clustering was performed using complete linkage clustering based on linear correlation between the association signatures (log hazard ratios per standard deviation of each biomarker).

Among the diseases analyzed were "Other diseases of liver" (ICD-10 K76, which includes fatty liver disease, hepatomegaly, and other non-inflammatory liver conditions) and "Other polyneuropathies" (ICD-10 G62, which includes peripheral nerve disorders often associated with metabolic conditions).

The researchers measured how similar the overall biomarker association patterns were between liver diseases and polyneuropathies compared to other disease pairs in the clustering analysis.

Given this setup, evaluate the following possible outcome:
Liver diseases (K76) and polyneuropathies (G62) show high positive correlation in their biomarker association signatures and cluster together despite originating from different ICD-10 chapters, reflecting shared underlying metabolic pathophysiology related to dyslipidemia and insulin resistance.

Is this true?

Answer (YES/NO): NO